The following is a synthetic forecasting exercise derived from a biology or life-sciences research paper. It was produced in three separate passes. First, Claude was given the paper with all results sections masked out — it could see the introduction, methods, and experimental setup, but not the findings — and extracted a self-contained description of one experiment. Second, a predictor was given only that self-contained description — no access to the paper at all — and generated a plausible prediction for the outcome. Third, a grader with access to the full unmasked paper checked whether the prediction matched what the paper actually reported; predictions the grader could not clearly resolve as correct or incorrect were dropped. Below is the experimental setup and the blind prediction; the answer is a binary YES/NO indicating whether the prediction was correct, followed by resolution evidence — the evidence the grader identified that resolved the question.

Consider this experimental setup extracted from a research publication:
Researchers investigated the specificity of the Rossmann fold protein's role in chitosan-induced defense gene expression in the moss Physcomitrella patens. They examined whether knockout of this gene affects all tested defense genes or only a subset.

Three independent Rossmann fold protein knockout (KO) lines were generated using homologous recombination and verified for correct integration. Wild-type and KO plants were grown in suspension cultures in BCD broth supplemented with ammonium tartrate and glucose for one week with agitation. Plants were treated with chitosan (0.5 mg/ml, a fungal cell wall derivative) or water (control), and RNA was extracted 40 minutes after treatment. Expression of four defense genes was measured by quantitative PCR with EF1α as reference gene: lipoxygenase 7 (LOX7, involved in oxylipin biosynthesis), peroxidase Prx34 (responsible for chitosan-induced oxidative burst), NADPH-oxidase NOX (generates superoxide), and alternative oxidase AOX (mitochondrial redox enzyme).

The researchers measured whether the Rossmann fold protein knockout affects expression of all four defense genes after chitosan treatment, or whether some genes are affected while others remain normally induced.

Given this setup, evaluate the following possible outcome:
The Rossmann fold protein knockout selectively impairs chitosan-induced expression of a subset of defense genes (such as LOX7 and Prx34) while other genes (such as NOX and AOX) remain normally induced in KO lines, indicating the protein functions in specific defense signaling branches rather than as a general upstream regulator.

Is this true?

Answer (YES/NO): NO